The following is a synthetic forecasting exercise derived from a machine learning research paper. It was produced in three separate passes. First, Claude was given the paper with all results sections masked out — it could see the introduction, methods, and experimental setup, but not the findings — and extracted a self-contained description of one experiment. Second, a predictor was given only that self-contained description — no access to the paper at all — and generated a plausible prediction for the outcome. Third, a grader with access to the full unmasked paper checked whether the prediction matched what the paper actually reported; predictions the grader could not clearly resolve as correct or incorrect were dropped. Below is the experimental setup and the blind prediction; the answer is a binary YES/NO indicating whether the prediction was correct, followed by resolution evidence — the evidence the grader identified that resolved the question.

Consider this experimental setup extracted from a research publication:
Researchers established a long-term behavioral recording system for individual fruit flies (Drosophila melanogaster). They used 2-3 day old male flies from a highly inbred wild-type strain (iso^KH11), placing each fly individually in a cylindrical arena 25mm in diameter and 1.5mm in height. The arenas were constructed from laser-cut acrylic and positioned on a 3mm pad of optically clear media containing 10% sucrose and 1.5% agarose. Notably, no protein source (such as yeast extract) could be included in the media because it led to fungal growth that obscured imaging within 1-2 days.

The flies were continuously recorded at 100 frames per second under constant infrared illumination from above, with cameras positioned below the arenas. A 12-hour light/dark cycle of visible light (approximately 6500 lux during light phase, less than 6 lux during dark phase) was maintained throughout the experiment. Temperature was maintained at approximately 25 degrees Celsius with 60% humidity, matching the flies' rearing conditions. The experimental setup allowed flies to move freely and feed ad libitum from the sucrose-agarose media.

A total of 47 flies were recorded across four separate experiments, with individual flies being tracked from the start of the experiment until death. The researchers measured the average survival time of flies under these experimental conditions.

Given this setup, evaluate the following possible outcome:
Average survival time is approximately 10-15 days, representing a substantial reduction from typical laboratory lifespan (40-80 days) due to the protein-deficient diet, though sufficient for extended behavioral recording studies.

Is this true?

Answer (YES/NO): NO